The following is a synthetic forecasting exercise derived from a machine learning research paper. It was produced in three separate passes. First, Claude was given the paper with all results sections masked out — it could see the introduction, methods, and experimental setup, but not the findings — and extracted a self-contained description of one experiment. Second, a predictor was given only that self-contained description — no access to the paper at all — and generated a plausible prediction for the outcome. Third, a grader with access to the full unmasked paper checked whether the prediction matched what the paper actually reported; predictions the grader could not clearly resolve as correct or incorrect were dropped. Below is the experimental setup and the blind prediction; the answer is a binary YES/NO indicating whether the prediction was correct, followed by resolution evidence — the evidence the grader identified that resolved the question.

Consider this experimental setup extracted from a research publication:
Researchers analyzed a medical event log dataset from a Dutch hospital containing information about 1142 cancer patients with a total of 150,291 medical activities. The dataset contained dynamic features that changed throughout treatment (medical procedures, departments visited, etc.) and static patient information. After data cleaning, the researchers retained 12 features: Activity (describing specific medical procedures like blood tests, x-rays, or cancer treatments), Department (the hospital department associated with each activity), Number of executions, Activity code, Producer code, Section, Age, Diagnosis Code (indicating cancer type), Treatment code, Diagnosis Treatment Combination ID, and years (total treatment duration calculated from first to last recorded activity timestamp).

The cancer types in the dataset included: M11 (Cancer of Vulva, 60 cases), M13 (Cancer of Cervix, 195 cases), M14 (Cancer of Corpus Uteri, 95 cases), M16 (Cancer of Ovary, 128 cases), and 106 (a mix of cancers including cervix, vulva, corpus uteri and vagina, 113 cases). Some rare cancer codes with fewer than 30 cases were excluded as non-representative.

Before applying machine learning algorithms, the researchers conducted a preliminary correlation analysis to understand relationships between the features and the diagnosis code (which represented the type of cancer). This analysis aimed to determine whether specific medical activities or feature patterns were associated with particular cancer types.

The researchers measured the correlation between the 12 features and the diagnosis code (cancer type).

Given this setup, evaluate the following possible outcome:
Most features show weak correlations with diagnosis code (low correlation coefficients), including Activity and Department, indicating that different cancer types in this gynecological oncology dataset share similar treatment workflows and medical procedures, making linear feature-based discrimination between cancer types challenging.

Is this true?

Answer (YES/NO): YES